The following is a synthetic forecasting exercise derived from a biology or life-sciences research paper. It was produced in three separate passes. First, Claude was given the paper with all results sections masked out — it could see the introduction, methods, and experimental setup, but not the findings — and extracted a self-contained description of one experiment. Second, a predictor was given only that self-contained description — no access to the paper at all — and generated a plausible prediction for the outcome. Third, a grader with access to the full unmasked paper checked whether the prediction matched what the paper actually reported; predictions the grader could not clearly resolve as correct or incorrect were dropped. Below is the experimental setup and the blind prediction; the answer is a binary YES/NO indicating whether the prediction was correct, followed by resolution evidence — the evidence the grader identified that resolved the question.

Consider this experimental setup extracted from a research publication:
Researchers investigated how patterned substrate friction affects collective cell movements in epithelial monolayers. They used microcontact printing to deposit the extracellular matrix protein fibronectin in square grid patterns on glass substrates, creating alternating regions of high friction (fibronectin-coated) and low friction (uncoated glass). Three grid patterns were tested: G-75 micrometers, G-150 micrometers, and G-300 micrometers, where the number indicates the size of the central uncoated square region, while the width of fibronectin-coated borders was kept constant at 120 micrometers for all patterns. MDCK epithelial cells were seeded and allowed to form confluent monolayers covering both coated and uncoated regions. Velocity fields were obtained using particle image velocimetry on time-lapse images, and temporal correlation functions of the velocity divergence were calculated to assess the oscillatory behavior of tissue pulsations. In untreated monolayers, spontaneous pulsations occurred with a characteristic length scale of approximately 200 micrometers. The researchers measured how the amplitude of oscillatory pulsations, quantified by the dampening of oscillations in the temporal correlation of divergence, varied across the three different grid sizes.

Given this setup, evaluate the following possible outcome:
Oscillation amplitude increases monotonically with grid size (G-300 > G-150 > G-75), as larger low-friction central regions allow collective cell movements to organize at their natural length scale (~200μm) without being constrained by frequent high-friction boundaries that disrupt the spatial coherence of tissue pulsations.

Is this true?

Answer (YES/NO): NO